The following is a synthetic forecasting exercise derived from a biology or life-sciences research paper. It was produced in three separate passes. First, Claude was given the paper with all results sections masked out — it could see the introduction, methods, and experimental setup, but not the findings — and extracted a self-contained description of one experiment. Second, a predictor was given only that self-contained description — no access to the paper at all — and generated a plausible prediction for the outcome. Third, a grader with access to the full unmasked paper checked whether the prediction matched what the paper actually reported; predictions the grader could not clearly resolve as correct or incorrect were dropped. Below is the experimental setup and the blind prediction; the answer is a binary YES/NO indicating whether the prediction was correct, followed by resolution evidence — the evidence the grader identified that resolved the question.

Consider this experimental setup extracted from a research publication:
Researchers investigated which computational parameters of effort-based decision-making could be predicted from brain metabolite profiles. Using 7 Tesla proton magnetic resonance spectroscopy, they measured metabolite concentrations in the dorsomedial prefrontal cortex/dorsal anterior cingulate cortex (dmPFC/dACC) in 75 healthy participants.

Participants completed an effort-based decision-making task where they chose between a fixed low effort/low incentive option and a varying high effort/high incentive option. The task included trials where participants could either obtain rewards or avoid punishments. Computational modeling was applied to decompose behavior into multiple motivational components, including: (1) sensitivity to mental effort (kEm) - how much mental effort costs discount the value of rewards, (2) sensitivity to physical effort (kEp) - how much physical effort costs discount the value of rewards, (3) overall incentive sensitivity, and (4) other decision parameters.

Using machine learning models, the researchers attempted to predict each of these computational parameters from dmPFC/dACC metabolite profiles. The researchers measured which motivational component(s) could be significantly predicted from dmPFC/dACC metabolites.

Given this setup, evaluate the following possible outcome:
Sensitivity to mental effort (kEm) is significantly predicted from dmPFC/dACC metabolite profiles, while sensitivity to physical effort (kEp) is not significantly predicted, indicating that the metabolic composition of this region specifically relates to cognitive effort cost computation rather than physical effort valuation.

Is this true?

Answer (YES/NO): YES